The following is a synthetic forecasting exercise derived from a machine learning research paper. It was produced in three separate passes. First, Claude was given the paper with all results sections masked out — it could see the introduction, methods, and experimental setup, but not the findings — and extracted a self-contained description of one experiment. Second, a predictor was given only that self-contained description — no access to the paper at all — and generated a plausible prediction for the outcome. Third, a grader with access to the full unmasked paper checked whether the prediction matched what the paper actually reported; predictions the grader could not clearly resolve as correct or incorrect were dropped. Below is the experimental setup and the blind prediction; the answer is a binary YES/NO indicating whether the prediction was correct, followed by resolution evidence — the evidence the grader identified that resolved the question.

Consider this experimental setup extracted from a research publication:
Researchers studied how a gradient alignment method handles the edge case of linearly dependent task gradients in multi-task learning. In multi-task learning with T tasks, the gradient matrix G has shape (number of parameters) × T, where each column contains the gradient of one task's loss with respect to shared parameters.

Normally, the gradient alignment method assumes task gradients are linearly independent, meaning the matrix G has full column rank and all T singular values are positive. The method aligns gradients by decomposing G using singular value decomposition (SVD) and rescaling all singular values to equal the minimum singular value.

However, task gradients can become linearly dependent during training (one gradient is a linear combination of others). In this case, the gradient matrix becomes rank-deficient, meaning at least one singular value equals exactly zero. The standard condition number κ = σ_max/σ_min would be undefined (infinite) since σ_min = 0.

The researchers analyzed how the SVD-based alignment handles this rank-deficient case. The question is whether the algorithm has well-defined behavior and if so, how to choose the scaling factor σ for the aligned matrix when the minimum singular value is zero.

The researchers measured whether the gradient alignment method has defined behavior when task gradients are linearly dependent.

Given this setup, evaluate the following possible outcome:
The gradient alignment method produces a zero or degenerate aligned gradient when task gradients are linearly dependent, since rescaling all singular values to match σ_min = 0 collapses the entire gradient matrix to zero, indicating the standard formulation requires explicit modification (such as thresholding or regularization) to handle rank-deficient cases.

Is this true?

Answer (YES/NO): NO